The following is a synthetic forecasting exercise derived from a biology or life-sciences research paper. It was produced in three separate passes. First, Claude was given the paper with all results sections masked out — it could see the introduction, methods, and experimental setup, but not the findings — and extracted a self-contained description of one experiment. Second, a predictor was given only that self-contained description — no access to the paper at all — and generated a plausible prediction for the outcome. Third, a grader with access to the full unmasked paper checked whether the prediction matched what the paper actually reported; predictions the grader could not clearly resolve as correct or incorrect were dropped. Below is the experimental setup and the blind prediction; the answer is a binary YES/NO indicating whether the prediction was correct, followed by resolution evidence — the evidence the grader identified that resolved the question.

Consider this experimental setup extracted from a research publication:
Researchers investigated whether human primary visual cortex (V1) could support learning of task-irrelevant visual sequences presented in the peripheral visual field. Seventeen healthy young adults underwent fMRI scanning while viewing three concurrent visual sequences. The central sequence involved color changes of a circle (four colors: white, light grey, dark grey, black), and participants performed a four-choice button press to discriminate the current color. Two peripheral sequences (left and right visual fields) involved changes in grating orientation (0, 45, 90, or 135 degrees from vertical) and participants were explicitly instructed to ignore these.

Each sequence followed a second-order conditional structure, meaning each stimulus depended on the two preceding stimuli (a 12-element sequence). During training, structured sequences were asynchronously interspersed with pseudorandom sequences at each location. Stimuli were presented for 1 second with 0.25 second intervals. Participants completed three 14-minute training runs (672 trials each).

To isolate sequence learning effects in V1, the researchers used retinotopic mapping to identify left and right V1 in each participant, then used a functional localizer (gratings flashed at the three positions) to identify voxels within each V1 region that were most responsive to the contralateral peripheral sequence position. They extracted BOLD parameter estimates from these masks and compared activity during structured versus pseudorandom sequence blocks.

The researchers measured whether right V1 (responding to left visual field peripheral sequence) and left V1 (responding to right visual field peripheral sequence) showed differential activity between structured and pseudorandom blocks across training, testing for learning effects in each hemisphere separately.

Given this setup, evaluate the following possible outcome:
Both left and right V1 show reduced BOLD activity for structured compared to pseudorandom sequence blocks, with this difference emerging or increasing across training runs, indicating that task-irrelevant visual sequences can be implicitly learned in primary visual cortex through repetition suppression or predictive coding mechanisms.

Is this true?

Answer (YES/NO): NO